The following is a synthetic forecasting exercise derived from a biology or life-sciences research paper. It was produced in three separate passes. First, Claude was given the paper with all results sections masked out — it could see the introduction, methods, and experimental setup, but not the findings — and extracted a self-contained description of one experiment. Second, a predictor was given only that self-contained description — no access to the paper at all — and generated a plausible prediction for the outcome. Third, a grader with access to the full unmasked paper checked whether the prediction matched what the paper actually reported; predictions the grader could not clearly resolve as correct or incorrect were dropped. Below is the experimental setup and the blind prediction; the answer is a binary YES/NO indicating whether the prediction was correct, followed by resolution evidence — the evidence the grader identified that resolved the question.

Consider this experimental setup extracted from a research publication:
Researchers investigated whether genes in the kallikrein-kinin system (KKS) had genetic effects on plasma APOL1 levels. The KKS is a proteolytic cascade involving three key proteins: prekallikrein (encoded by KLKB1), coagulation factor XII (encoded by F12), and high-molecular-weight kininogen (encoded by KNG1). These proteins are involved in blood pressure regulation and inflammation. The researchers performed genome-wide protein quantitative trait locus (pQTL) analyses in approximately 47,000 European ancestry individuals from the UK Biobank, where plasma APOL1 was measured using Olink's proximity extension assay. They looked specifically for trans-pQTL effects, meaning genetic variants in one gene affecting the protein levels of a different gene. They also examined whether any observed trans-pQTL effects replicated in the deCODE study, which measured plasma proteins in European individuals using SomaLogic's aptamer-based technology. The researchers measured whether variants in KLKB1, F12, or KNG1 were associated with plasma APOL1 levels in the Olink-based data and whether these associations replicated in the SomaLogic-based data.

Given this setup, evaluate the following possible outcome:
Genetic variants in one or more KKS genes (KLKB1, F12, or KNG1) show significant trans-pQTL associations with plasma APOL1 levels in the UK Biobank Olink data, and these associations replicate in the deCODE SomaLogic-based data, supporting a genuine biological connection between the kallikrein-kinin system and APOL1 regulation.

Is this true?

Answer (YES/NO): NO